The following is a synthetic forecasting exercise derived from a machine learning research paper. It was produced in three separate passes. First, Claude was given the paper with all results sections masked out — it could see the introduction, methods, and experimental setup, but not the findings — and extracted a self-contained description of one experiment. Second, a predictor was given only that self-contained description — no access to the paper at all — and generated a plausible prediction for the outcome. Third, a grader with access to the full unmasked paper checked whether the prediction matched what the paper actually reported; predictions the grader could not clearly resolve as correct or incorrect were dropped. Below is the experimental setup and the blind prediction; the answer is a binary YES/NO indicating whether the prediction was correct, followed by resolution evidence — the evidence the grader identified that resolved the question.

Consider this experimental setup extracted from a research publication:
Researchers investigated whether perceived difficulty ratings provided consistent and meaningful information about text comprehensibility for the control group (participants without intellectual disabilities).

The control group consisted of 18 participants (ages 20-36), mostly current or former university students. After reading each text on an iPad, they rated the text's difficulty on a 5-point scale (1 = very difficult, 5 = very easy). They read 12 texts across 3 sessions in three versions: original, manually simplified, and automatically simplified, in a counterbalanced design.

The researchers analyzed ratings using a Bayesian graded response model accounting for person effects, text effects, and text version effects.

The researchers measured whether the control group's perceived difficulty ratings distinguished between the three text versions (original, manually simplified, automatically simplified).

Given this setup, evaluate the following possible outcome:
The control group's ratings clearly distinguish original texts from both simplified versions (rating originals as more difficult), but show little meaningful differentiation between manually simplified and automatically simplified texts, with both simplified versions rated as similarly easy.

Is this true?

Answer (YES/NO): NO